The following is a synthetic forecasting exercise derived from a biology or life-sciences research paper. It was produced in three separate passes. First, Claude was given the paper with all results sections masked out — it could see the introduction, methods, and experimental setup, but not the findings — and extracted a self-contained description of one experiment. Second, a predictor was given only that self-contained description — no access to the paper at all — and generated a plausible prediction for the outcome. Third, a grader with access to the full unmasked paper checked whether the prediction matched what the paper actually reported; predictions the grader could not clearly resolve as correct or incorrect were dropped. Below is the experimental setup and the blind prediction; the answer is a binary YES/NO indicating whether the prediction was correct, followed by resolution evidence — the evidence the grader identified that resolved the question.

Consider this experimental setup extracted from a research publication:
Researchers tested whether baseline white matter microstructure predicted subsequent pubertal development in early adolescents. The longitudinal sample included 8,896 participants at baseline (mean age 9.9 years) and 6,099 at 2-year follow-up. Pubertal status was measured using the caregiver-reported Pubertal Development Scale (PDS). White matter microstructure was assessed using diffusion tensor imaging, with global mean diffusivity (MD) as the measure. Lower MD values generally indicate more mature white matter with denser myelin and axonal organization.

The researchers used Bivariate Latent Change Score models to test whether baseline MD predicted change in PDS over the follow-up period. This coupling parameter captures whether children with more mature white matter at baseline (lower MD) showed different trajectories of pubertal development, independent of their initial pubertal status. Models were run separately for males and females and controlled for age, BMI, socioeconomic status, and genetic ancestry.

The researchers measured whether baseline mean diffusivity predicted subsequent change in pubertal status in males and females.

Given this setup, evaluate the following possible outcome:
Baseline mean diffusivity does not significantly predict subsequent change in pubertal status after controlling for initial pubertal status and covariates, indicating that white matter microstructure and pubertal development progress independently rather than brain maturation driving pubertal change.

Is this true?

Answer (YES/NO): YES